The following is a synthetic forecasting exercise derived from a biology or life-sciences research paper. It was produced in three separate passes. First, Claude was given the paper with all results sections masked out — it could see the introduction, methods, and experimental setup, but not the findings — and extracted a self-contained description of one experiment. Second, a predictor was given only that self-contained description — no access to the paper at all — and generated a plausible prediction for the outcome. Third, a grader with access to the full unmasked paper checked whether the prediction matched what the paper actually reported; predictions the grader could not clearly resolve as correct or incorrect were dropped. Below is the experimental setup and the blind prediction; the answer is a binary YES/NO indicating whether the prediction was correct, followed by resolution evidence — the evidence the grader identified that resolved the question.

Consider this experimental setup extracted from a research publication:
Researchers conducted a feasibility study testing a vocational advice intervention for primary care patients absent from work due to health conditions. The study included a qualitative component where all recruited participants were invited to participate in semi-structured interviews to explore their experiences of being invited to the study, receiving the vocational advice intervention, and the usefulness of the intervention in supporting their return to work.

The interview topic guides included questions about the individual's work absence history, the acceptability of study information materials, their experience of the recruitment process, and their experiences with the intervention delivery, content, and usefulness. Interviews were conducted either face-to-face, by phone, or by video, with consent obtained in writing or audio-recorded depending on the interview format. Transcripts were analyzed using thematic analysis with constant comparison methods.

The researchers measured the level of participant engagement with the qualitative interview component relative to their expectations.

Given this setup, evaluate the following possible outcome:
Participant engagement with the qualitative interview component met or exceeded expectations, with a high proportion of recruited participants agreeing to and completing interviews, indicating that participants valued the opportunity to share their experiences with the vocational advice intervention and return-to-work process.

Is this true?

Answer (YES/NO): NO